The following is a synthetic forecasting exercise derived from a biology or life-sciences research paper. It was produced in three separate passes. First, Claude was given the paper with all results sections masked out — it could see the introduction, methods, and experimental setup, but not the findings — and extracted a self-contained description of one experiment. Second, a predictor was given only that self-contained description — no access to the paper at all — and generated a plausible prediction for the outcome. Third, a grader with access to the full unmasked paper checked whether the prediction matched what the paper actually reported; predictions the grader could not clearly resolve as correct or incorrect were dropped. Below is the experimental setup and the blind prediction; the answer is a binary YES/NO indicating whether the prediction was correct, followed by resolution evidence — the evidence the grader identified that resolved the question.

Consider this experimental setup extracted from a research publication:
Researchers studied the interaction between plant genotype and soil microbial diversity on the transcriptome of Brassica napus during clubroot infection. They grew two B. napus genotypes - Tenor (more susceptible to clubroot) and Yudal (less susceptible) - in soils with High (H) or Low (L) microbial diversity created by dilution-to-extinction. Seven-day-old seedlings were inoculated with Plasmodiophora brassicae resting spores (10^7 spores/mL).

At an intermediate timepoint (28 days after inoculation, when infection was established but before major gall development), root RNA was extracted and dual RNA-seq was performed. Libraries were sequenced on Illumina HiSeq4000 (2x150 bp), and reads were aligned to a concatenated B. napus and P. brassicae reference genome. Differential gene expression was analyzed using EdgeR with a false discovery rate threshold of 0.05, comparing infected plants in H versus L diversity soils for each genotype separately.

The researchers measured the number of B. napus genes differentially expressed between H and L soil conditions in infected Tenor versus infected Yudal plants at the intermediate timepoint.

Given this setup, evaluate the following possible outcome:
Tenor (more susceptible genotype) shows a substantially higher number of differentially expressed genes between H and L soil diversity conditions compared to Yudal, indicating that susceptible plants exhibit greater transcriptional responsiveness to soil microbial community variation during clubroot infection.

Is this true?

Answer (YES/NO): NO